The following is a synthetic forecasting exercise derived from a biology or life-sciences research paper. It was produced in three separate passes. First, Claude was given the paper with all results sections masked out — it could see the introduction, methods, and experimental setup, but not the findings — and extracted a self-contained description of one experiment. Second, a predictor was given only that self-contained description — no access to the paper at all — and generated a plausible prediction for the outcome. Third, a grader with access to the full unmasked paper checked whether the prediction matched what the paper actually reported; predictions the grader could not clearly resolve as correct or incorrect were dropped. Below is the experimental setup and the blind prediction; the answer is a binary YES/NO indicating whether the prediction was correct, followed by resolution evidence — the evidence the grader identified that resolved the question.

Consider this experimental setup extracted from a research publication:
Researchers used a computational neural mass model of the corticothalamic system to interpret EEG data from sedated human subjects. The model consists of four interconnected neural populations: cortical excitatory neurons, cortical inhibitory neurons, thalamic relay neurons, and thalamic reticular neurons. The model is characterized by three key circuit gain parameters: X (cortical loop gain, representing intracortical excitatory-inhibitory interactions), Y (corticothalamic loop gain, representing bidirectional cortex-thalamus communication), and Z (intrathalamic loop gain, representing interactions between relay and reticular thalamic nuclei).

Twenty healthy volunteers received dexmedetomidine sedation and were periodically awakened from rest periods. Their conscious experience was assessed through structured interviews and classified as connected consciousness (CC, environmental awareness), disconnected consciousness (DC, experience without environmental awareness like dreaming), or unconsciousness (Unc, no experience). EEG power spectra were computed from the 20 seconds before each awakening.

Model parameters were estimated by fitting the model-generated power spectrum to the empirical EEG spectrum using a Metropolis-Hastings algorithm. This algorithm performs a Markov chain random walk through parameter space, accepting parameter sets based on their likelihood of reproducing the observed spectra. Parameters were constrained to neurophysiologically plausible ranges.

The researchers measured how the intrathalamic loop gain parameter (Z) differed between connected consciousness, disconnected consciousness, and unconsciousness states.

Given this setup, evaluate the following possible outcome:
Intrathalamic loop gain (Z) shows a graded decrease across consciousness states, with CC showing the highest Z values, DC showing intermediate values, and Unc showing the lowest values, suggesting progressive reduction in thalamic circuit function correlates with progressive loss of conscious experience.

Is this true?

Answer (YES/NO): NO